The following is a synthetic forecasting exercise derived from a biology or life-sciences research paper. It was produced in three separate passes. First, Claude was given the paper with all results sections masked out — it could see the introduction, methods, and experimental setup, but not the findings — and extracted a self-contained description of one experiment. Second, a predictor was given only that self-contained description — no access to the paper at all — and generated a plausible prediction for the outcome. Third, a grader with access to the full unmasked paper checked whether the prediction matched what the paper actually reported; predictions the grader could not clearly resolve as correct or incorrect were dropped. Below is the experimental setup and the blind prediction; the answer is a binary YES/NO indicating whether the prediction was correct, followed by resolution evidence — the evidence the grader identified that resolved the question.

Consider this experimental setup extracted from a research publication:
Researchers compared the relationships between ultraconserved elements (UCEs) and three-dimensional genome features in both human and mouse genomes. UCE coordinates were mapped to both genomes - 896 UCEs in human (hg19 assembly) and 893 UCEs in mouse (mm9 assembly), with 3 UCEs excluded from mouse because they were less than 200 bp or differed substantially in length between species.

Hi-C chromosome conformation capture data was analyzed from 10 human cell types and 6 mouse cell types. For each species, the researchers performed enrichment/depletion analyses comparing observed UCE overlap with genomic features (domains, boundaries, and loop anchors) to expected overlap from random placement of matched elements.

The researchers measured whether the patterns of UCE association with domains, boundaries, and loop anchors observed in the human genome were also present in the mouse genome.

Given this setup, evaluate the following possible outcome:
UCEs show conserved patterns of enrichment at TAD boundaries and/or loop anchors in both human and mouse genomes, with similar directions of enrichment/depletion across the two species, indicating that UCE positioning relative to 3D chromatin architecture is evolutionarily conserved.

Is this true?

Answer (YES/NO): NO